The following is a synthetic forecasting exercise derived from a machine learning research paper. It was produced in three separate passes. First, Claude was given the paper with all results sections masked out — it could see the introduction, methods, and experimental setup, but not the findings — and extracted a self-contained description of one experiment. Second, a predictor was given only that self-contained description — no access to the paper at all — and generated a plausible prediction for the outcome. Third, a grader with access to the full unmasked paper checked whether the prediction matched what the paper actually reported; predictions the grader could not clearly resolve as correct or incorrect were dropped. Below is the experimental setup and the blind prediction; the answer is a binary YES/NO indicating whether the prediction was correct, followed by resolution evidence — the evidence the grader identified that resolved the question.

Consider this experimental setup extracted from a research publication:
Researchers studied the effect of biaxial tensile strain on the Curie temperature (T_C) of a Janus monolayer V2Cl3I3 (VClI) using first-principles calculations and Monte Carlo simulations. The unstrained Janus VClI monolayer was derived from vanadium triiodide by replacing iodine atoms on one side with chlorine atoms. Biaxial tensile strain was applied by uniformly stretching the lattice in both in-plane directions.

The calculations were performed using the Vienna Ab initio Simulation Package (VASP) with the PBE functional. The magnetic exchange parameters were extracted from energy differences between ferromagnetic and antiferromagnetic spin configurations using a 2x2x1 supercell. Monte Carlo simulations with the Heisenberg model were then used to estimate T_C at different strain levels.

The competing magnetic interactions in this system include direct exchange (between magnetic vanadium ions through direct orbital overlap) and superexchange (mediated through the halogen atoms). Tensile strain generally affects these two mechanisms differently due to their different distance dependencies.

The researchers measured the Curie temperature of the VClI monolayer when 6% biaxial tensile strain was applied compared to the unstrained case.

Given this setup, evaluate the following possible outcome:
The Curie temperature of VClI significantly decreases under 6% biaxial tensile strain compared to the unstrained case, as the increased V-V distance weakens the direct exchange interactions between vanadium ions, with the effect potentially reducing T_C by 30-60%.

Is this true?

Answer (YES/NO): NO